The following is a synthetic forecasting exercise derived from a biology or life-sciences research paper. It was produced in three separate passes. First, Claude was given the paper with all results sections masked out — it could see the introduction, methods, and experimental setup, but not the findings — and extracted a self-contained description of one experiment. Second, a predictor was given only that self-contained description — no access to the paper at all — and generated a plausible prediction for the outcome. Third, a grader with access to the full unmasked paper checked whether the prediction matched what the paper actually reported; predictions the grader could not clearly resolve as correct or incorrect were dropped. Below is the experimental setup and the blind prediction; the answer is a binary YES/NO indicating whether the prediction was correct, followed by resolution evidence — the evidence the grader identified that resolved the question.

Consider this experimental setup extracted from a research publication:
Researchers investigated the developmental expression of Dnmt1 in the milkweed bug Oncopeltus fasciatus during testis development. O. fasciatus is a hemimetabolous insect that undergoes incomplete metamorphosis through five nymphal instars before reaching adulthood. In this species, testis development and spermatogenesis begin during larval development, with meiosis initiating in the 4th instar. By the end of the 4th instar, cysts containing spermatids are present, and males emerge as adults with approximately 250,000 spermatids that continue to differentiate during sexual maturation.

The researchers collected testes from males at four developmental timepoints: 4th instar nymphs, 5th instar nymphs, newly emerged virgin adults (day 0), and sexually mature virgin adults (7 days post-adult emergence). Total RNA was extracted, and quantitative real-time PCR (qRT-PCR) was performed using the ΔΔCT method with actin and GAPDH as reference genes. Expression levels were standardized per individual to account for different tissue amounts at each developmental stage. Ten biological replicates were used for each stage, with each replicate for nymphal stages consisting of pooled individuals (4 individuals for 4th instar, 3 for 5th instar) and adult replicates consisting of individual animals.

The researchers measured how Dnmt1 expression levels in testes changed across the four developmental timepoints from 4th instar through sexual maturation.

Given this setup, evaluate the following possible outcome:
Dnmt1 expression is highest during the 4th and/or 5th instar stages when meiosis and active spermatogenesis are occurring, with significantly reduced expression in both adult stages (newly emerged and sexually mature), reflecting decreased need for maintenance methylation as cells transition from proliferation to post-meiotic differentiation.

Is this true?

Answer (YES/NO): YES